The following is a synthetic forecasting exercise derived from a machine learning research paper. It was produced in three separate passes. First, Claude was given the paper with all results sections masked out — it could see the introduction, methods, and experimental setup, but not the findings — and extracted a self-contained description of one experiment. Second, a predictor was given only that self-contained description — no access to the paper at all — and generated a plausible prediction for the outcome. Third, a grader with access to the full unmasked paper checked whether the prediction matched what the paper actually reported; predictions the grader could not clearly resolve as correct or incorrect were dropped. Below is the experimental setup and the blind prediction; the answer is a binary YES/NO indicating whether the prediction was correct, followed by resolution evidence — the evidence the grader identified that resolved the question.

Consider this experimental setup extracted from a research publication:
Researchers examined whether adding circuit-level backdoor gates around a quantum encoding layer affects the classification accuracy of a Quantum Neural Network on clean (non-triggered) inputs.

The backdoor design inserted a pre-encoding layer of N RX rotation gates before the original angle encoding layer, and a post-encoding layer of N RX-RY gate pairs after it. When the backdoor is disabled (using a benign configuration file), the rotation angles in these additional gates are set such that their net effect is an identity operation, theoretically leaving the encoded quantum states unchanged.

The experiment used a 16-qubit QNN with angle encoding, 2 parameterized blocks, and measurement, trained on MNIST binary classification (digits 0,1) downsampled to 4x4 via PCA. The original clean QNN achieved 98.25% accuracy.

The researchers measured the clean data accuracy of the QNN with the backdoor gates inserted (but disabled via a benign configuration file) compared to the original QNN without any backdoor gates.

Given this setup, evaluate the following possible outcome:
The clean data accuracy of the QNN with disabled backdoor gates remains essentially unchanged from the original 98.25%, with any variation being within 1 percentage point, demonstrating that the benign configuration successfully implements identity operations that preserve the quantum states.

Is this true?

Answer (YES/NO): YES